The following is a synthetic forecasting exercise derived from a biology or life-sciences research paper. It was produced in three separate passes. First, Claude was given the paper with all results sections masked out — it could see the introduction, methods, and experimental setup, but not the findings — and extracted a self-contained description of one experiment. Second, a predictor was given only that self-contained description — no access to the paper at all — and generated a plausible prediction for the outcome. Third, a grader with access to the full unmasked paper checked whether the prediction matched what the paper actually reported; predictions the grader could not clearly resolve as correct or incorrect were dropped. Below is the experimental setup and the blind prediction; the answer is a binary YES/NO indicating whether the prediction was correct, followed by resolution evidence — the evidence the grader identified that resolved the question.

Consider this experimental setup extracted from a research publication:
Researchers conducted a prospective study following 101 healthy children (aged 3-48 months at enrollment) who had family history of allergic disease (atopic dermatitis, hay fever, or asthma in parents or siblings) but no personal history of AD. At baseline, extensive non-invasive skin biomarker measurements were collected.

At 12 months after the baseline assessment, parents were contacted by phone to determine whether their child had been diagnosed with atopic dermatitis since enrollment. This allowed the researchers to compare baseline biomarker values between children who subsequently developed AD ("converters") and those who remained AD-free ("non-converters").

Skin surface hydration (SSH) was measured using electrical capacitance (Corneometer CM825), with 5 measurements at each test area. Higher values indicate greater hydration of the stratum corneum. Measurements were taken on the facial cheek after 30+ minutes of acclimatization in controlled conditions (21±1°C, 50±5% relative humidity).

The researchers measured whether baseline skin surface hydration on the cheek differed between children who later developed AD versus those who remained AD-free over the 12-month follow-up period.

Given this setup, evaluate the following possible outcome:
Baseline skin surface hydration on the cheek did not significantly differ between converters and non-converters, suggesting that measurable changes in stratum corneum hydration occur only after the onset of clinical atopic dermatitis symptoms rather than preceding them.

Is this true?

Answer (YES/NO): YES